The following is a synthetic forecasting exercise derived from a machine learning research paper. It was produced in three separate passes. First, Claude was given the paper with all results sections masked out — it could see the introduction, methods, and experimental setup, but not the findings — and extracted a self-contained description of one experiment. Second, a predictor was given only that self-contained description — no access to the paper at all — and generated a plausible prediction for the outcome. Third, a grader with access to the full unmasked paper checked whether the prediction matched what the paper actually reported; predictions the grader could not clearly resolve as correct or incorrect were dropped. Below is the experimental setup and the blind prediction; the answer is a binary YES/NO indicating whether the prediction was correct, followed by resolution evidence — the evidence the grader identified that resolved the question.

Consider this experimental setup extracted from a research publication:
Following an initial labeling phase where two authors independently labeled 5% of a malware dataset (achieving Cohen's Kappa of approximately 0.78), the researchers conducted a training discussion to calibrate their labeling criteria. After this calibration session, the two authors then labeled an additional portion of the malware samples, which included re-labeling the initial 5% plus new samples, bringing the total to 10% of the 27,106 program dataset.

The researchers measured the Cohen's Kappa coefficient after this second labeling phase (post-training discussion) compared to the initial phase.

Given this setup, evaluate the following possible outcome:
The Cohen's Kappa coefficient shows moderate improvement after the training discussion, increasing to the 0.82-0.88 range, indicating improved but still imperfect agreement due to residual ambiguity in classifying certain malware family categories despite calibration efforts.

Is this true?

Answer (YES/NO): NO